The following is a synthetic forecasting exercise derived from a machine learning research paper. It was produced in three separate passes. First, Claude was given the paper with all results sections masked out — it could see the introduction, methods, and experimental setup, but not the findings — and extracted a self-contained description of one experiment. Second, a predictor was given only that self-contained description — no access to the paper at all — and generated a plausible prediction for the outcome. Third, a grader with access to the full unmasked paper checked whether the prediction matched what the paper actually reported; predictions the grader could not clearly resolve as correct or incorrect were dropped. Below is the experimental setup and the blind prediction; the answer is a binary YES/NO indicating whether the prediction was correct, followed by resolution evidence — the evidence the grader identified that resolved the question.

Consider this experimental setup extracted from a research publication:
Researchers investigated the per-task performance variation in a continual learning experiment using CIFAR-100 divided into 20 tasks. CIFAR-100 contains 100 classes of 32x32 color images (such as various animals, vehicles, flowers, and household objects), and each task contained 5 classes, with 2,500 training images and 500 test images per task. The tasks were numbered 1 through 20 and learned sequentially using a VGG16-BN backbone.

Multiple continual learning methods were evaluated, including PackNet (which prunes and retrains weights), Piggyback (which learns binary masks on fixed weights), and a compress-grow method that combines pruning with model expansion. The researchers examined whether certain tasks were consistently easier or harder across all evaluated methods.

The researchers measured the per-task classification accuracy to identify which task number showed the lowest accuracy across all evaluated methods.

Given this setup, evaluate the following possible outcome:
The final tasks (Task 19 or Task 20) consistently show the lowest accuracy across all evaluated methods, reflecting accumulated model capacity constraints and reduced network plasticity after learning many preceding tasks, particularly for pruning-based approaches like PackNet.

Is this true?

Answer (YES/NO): NO